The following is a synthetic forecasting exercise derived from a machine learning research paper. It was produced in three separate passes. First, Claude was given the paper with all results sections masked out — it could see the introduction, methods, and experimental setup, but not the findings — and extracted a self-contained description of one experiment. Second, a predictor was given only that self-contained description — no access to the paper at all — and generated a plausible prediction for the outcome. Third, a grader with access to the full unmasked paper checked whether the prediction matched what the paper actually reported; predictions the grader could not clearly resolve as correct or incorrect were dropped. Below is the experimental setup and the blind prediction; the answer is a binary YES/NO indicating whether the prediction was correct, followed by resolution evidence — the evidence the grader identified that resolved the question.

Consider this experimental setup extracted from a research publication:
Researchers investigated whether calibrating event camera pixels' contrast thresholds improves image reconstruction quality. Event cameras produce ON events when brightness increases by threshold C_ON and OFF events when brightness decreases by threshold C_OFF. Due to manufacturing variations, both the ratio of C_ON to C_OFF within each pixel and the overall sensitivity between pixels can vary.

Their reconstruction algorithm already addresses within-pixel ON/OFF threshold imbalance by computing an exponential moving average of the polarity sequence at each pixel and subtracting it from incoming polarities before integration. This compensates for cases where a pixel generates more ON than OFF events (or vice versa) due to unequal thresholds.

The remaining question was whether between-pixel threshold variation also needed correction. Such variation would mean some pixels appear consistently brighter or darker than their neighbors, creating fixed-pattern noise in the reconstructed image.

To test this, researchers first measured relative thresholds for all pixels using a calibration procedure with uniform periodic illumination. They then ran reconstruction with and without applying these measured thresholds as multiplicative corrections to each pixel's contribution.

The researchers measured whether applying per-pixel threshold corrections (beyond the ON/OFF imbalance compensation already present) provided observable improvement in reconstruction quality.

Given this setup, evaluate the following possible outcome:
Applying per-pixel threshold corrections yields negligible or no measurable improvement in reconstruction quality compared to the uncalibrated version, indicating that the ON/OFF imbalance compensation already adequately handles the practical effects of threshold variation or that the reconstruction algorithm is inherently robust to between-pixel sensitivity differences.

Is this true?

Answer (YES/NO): YES